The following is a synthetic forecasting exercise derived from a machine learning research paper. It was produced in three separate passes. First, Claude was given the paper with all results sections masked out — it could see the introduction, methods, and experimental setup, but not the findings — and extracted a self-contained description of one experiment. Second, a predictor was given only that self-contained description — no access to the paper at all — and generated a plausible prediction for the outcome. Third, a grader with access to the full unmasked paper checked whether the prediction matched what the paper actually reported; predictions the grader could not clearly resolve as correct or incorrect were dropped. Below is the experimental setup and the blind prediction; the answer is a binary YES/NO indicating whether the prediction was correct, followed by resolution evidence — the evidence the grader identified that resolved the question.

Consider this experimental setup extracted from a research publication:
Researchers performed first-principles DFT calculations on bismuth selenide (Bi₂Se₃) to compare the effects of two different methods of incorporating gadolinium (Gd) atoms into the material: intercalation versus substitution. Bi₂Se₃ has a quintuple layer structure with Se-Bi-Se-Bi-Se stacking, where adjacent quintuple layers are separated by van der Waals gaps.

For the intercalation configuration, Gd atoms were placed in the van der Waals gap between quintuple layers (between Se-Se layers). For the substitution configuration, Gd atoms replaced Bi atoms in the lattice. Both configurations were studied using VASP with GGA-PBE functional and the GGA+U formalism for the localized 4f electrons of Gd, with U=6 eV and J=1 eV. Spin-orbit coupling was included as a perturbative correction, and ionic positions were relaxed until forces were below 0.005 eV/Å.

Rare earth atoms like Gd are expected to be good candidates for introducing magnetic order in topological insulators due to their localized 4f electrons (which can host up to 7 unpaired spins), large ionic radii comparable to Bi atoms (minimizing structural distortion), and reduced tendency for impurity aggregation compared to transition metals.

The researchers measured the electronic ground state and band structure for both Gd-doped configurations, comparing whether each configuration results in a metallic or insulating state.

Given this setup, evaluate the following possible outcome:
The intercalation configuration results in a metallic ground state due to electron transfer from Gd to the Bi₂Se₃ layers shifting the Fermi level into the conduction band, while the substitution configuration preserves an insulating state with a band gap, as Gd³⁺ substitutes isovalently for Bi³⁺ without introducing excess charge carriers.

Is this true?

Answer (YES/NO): YES